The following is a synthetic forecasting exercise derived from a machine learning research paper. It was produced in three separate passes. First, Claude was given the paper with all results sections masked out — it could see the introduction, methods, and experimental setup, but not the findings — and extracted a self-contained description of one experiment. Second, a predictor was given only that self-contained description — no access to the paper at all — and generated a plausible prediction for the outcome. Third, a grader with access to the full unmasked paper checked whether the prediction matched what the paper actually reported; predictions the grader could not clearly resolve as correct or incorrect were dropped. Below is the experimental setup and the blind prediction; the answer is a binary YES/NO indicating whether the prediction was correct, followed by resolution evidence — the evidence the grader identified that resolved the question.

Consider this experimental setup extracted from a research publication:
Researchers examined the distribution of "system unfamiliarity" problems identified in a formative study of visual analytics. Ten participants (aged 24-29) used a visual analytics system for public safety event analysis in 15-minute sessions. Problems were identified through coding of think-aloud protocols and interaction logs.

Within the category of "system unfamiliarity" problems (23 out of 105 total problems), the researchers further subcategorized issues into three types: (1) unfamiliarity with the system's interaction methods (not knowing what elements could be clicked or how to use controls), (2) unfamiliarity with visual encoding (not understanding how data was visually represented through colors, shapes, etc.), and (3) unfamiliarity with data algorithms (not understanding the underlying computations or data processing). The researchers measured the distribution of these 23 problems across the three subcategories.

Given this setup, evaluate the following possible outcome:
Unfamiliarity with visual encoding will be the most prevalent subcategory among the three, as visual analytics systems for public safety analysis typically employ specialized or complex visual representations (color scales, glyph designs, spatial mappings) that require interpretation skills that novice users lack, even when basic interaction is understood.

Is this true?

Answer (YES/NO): NO